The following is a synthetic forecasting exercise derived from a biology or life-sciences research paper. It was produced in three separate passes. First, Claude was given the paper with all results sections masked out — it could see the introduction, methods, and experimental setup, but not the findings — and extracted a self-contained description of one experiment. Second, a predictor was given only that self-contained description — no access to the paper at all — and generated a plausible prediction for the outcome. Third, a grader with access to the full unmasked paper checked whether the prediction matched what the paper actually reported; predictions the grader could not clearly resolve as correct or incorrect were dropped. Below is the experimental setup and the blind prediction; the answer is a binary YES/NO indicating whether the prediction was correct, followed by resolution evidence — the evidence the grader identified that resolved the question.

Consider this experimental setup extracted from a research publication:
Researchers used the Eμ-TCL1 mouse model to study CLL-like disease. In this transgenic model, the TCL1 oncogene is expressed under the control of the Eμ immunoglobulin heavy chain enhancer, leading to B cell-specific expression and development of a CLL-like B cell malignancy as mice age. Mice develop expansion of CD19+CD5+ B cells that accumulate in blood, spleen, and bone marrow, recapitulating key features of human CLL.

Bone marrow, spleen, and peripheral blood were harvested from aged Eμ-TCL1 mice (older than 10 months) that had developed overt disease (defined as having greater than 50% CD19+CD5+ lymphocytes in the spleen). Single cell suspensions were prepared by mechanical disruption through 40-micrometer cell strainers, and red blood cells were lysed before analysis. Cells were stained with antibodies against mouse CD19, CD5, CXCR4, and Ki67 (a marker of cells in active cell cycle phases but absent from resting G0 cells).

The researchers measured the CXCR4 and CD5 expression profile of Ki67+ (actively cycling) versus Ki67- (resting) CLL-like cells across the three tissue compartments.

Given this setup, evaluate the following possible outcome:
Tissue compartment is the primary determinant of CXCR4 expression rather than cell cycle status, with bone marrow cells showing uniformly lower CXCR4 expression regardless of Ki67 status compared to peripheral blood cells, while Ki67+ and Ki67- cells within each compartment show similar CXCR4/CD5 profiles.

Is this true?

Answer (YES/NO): NO